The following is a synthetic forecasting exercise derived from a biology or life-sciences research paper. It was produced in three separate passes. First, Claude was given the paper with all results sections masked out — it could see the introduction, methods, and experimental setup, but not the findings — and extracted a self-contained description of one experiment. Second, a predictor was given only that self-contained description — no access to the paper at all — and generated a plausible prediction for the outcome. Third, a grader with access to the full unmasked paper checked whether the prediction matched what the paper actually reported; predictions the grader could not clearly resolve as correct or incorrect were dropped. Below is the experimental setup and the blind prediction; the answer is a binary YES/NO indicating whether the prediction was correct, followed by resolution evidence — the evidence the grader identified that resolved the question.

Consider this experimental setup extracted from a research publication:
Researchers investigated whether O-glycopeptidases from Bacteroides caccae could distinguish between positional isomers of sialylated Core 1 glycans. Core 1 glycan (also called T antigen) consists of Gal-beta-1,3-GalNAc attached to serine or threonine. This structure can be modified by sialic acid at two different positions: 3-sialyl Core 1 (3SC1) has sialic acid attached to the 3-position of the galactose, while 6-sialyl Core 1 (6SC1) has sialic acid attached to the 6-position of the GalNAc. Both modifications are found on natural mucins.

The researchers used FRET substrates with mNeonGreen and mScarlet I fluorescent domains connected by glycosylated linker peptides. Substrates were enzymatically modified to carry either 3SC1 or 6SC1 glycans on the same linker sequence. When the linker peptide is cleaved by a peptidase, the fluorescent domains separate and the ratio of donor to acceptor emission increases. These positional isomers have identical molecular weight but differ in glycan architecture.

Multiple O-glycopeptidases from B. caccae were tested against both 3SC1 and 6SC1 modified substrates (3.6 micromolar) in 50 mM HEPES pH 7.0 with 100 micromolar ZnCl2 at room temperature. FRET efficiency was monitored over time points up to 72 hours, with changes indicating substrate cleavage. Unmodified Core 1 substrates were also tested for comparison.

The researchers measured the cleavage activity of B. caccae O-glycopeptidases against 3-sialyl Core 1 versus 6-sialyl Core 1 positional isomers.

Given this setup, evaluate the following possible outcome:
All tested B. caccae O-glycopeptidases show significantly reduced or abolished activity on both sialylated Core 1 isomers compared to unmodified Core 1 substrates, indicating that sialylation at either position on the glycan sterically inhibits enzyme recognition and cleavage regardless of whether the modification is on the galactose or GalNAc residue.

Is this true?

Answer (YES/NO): NO